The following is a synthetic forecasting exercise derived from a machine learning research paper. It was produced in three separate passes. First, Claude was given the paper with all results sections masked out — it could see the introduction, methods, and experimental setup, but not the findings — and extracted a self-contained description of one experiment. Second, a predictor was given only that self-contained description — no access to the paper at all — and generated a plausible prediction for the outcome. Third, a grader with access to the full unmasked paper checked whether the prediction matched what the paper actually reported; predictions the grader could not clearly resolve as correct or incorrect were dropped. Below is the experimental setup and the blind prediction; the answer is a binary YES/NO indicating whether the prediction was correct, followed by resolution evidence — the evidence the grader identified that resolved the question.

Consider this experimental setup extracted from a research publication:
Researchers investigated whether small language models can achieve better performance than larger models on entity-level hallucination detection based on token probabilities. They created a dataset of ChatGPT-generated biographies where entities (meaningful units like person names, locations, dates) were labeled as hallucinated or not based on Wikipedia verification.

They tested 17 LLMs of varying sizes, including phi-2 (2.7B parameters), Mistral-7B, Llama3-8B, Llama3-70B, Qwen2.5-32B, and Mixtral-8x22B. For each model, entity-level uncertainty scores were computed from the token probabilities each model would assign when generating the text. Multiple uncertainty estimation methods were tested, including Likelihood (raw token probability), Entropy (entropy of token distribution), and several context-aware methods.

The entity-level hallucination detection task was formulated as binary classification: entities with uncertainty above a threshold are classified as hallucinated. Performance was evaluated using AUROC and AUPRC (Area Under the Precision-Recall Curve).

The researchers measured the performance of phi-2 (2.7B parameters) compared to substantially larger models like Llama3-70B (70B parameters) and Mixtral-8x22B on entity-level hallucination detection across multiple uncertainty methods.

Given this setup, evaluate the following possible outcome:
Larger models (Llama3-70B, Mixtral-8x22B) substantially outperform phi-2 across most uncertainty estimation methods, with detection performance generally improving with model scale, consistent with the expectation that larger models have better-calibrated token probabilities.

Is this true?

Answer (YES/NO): NO